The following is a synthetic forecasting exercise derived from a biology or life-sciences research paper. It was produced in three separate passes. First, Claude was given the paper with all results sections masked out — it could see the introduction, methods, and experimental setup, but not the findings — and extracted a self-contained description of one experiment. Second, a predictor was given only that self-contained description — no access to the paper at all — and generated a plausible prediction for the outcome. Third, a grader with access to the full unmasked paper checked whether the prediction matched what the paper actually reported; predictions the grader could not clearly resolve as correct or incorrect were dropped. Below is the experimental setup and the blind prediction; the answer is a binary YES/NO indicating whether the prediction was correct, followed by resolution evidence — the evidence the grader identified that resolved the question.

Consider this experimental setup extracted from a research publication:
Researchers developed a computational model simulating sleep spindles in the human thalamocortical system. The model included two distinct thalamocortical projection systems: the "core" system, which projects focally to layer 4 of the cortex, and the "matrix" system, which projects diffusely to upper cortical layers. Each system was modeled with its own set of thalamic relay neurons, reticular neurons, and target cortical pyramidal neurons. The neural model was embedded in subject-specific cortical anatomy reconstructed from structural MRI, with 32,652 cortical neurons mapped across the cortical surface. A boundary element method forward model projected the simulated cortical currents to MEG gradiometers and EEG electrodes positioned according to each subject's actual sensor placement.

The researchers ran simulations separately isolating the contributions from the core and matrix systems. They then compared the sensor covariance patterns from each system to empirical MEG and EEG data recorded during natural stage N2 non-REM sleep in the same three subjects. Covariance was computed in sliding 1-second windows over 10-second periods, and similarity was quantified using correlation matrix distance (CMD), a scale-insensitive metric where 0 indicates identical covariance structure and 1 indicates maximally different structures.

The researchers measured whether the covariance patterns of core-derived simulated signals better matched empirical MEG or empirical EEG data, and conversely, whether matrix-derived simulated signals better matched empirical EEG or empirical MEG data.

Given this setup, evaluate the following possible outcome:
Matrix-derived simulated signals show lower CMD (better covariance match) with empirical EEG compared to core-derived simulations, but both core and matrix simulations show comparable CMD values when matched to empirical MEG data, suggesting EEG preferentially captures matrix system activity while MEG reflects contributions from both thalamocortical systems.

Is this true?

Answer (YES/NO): NO